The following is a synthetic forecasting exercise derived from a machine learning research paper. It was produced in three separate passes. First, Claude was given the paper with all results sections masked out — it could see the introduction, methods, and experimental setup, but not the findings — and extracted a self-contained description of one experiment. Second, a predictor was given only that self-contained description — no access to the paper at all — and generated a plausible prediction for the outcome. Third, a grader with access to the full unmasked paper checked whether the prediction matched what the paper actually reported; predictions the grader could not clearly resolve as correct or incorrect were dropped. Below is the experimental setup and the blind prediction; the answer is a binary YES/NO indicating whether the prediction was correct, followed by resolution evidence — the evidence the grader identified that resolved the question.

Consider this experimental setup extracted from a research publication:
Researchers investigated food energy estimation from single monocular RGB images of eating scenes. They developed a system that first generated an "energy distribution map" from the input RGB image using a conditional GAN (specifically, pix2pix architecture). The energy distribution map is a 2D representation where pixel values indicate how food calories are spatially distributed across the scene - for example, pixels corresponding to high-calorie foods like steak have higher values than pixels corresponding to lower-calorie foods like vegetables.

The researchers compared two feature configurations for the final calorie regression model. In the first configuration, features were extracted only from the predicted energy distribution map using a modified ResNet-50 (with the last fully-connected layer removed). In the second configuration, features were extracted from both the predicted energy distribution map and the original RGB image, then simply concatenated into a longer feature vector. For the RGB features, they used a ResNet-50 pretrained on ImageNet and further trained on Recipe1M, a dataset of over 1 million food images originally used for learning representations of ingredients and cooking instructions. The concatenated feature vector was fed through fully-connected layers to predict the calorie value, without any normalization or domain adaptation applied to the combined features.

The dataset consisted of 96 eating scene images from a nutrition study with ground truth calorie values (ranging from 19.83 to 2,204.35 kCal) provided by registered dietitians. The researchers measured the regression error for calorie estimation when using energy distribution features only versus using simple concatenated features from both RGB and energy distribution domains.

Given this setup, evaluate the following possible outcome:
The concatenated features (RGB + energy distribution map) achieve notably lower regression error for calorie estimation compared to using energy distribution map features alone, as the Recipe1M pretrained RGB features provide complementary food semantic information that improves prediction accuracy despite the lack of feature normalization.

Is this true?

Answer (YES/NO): NO